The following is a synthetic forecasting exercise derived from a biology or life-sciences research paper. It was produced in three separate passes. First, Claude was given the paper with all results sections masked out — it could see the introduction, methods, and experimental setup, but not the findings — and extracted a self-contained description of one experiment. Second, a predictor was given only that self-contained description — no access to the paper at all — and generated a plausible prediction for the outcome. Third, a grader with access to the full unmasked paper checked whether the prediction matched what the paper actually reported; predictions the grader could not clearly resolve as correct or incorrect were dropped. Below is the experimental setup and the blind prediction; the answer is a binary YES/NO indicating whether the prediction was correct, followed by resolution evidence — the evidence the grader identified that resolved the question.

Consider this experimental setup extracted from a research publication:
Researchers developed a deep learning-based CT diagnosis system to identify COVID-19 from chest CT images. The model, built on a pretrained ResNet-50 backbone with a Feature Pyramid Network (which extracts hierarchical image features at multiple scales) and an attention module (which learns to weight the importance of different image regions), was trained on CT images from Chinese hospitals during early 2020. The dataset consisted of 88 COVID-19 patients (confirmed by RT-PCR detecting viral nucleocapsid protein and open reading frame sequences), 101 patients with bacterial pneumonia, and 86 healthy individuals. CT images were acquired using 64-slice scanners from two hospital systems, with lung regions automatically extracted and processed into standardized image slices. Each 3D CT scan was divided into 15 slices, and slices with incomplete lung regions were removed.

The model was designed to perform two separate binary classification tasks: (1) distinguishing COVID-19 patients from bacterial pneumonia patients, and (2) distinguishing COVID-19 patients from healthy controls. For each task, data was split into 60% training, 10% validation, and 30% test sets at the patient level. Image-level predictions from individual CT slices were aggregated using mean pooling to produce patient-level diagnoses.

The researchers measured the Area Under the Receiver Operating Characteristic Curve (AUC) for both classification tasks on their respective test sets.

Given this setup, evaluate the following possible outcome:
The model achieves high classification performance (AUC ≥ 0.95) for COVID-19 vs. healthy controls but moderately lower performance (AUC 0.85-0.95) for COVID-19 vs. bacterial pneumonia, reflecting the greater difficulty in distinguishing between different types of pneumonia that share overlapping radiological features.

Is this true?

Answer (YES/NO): NO